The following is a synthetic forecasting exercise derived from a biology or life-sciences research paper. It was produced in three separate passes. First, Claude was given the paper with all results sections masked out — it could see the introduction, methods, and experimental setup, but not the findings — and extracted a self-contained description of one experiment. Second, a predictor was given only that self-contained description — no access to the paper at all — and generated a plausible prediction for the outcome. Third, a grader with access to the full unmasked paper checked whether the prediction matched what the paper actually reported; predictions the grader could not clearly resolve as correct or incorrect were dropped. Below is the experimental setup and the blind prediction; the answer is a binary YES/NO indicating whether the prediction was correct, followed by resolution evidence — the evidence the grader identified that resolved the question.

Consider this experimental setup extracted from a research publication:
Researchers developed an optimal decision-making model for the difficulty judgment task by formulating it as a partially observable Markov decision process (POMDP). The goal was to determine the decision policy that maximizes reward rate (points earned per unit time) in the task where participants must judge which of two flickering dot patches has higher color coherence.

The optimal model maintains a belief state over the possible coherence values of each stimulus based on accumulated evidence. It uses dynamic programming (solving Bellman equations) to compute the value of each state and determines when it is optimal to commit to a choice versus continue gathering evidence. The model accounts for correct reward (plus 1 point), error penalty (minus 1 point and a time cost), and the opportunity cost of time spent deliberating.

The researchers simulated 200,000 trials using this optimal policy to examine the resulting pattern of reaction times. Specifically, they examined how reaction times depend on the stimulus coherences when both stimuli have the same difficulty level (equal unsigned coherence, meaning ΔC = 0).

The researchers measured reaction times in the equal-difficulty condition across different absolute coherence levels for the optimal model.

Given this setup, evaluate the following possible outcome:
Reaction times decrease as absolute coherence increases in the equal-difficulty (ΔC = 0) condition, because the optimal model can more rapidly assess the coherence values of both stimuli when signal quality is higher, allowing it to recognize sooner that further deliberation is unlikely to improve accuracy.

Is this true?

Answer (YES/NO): YES